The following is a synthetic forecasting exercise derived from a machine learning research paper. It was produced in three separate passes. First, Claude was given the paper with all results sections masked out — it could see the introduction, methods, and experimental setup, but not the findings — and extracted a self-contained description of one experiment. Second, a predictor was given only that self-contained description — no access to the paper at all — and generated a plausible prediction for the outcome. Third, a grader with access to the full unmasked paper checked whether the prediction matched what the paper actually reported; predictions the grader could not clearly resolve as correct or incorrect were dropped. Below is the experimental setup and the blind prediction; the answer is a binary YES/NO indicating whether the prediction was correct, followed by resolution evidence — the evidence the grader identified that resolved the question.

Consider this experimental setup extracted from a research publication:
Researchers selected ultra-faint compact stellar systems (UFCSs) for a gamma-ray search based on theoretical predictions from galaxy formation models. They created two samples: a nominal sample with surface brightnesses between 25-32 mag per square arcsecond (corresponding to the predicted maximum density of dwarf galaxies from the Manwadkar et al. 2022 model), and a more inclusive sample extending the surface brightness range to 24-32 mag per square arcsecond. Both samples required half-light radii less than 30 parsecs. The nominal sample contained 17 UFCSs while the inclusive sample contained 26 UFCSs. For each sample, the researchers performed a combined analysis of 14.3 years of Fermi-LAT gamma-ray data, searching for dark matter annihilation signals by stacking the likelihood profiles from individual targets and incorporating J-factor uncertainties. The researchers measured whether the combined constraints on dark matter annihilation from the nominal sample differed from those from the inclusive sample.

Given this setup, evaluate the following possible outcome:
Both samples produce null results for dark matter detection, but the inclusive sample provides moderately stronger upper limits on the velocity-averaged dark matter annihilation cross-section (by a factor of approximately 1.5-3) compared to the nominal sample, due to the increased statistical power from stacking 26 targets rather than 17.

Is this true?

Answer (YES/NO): NO